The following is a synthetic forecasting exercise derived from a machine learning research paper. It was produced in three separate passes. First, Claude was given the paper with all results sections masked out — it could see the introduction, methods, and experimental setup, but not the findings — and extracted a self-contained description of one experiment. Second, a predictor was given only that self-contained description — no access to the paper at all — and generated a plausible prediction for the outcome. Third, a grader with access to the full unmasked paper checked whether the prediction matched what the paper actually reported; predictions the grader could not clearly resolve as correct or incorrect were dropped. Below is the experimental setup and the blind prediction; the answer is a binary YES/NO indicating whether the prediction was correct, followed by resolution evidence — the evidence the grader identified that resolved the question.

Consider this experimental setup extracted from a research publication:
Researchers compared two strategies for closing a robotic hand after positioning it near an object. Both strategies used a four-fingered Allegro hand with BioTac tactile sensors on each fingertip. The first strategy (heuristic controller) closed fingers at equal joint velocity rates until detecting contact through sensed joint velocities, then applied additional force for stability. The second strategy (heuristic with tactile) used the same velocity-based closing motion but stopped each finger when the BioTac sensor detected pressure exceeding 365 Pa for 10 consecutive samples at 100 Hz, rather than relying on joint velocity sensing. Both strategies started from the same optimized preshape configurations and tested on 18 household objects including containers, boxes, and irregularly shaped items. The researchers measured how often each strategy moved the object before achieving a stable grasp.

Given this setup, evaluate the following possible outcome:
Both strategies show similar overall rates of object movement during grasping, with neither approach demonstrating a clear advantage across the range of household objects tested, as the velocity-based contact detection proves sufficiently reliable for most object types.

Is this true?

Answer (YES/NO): NO